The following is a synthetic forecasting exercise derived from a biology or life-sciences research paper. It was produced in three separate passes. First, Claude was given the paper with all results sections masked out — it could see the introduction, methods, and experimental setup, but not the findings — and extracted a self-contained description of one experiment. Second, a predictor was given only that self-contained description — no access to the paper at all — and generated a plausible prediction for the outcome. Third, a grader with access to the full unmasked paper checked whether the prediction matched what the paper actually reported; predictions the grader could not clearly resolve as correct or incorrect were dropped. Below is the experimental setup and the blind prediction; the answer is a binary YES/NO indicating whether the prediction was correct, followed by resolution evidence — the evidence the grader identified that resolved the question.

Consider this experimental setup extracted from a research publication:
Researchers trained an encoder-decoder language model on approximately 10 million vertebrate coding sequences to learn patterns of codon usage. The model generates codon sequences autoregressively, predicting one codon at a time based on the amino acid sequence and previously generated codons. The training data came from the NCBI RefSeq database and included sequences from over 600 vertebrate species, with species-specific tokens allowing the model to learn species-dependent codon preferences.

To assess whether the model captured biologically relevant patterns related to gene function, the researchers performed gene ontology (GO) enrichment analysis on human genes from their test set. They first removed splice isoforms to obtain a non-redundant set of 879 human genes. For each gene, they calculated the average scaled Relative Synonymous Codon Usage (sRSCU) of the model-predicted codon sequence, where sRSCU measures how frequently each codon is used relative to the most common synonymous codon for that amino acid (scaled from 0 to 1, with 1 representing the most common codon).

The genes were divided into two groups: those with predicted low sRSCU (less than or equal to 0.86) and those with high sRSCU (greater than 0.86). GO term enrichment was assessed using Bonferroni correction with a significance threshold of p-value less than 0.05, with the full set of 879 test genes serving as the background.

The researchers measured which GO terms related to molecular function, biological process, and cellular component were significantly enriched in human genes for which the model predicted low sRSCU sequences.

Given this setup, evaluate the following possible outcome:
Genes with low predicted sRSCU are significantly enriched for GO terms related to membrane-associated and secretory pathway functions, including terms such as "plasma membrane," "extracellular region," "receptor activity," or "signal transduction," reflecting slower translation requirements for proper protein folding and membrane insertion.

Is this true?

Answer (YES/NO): NO